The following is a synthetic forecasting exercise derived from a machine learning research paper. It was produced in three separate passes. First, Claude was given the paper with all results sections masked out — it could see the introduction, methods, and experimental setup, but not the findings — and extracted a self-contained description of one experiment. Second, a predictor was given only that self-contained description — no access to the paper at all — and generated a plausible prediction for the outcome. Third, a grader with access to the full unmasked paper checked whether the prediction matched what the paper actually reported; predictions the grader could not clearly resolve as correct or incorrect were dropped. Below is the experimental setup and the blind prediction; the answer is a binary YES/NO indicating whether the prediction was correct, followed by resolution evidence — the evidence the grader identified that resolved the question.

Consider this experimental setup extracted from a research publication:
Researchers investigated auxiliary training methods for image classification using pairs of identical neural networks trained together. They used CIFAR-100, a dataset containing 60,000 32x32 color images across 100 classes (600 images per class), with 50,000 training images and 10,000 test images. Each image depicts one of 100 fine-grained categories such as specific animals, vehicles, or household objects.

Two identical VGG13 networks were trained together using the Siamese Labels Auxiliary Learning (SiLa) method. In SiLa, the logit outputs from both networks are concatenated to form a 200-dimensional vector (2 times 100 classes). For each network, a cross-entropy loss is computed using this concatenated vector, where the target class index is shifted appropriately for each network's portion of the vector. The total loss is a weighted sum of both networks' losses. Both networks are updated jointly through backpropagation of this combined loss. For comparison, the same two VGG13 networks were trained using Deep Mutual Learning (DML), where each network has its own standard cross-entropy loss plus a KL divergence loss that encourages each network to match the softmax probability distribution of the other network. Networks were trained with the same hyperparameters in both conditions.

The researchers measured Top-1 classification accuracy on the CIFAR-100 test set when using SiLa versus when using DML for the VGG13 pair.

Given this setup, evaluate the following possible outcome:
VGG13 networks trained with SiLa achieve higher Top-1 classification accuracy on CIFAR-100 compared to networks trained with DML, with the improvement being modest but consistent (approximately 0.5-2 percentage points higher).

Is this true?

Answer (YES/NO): NO